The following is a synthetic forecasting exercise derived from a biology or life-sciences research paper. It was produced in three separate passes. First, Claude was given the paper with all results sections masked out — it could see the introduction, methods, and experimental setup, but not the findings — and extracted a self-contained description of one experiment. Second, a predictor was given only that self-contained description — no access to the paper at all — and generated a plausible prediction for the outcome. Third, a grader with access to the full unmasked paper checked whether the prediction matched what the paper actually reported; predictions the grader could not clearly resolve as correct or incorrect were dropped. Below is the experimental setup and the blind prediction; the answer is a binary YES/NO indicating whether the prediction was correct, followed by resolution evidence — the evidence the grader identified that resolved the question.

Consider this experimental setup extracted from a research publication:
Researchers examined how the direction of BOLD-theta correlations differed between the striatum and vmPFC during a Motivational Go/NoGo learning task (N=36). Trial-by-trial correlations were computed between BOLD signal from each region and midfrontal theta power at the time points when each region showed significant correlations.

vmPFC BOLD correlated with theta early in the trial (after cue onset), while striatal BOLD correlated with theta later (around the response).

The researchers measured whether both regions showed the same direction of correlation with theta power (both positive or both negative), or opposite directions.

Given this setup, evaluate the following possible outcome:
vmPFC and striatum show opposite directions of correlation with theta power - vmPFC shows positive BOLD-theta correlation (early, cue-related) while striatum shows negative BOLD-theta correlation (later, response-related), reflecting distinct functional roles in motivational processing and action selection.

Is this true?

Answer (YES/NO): NO